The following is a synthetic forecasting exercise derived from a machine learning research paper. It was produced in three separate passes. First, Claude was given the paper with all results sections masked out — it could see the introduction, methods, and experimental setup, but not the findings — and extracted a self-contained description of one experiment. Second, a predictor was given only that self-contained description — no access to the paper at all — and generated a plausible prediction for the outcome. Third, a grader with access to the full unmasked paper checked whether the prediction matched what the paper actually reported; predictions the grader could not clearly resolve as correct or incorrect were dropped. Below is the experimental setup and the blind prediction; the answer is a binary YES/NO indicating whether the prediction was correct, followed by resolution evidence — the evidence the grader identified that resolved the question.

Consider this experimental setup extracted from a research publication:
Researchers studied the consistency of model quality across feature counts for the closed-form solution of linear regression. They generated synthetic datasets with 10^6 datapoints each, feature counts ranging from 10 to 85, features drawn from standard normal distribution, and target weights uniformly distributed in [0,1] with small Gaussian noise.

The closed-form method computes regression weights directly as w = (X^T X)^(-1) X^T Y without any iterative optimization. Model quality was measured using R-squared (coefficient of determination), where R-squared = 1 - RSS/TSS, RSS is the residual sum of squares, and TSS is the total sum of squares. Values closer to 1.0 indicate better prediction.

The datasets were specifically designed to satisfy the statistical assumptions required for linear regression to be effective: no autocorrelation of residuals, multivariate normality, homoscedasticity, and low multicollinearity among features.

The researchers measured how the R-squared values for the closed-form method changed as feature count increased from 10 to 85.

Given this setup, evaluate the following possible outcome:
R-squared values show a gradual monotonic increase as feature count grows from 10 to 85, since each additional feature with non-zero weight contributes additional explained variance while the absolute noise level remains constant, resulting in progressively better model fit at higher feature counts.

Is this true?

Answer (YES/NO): NO